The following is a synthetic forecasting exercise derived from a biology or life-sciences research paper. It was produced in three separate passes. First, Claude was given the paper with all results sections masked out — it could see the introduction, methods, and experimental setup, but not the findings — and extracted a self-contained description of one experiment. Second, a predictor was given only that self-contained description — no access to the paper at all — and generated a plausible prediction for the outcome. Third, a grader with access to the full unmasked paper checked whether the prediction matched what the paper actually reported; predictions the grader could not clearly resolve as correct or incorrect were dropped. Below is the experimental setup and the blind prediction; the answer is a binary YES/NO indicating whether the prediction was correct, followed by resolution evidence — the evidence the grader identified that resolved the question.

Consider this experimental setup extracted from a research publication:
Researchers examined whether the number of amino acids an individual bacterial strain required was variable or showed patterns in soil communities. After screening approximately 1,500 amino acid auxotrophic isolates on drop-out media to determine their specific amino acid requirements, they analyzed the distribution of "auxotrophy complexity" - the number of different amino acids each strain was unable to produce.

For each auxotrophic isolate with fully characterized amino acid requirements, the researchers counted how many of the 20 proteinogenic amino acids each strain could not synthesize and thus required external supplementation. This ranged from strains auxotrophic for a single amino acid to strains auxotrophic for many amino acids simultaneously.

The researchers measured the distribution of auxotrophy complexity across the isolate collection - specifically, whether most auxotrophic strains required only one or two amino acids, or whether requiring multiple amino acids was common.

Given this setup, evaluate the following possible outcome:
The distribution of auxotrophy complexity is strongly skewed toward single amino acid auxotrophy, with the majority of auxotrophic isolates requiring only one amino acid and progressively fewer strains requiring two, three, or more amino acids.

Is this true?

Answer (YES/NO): NO